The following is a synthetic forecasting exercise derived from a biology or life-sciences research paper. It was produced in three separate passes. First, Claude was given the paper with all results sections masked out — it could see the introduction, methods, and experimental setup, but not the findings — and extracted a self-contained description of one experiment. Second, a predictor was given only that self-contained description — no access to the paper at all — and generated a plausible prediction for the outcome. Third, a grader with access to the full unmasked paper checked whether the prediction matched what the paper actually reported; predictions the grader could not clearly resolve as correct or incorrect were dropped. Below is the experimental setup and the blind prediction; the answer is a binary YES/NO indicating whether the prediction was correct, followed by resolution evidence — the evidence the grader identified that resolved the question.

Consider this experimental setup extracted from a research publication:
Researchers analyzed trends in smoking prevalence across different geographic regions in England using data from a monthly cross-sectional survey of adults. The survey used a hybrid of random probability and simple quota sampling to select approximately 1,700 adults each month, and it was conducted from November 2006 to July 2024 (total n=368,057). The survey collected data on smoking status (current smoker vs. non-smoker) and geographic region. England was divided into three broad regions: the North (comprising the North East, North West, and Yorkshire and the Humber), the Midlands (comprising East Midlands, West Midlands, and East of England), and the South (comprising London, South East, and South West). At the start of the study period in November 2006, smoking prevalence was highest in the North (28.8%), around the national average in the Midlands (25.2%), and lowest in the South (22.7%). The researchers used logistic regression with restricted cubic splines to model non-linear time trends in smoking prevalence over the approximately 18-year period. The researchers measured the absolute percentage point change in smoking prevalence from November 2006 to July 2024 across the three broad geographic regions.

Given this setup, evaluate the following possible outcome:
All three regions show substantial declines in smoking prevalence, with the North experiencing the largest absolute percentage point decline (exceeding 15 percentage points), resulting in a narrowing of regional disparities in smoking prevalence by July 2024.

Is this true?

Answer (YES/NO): NO